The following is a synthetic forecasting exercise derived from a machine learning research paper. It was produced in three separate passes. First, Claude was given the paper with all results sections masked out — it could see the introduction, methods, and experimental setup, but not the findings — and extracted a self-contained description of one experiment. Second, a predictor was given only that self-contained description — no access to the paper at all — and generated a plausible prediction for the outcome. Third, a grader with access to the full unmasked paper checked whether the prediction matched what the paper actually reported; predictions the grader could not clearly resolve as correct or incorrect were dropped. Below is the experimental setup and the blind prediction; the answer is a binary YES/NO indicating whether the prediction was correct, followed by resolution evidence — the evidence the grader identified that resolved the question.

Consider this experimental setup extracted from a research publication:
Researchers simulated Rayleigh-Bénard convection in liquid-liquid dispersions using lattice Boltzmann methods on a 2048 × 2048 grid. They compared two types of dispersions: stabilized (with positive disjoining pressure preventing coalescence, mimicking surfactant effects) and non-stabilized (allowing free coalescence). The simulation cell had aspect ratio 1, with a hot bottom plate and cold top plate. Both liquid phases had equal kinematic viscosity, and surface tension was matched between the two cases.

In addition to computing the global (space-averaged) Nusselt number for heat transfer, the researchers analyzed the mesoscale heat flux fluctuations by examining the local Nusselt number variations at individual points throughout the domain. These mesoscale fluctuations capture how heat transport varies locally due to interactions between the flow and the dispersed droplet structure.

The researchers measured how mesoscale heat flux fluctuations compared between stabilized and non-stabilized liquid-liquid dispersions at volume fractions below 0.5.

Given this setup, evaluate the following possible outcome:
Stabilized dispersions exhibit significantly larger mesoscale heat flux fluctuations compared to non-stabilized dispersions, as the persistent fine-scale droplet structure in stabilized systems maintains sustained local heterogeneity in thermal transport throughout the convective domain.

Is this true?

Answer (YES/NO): YES